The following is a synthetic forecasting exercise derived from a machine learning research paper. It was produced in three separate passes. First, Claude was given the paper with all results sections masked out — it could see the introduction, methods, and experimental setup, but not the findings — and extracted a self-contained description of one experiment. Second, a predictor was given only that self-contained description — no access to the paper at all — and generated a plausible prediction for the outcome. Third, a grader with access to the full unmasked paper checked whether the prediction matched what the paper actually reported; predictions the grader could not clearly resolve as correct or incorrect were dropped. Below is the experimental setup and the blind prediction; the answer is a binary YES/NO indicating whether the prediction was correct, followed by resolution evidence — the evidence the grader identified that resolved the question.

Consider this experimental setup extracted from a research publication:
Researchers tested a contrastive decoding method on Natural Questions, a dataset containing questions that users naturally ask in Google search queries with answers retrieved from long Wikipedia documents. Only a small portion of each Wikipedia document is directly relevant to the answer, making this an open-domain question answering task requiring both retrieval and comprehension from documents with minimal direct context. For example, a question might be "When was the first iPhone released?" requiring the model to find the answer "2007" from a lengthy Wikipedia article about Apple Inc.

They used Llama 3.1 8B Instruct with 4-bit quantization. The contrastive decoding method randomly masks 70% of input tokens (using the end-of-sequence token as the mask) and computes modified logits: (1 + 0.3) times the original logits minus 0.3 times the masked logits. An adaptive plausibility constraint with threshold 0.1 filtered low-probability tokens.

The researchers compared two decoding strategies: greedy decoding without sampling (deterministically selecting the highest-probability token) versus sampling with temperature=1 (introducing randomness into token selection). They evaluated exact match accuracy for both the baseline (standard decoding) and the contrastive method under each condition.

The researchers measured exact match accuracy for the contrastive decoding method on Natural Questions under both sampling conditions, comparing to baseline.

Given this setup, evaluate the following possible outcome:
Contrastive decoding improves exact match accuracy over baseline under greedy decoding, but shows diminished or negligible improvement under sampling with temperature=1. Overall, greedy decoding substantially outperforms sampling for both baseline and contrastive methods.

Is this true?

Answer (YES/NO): NO